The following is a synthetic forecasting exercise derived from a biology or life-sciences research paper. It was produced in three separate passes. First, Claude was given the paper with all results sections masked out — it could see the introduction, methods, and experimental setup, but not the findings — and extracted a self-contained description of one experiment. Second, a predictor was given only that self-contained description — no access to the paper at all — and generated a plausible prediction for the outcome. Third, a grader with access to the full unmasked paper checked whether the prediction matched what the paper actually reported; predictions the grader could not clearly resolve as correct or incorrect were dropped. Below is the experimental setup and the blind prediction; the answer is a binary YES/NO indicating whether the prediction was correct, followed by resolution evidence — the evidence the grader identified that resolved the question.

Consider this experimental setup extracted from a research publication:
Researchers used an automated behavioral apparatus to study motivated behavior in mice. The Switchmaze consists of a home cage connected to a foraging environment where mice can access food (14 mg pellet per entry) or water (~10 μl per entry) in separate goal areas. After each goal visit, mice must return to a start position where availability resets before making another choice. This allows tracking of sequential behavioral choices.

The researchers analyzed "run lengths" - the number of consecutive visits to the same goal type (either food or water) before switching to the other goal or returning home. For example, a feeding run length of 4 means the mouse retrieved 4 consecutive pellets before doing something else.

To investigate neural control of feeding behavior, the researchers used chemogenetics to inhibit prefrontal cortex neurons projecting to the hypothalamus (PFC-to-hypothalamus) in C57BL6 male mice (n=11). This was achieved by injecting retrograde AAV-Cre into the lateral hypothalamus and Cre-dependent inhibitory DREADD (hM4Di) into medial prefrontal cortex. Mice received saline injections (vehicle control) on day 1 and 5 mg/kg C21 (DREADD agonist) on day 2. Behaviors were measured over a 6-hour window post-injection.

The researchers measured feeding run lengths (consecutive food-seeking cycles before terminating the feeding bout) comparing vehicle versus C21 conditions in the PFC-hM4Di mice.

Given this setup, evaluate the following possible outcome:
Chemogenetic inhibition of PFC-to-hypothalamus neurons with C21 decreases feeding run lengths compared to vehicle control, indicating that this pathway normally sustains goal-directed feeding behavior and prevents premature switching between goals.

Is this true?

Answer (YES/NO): NO